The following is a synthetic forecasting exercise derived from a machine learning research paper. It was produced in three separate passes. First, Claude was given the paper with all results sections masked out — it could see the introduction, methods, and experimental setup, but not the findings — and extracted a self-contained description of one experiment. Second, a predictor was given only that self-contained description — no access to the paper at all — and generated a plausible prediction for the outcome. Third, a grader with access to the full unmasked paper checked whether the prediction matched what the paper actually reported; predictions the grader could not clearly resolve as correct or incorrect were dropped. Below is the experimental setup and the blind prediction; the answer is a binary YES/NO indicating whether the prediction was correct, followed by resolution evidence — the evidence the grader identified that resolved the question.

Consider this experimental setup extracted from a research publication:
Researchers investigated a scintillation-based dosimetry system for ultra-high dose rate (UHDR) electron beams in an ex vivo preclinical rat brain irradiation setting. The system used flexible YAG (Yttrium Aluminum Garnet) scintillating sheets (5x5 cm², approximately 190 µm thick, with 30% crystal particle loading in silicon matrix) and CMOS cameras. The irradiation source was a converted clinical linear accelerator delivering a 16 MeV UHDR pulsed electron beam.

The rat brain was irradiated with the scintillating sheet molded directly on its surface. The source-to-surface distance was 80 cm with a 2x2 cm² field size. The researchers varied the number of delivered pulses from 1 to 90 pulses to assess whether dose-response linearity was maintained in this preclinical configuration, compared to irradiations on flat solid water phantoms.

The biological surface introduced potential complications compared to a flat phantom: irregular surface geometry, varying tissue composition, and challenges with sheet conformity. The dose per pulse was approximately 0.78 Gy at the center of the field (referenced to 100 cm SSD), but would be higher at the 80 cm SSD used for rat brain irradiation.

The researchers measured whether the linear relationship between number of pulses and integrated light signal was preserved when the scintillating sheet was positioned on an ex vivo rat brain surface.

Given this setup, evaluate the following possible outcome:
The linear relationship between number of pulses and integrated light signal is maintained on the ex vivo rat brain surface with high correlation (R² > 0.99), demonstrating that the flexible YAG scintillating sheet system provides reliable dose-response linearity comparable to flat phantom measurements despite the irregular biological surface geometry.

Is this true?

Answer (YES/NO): YES